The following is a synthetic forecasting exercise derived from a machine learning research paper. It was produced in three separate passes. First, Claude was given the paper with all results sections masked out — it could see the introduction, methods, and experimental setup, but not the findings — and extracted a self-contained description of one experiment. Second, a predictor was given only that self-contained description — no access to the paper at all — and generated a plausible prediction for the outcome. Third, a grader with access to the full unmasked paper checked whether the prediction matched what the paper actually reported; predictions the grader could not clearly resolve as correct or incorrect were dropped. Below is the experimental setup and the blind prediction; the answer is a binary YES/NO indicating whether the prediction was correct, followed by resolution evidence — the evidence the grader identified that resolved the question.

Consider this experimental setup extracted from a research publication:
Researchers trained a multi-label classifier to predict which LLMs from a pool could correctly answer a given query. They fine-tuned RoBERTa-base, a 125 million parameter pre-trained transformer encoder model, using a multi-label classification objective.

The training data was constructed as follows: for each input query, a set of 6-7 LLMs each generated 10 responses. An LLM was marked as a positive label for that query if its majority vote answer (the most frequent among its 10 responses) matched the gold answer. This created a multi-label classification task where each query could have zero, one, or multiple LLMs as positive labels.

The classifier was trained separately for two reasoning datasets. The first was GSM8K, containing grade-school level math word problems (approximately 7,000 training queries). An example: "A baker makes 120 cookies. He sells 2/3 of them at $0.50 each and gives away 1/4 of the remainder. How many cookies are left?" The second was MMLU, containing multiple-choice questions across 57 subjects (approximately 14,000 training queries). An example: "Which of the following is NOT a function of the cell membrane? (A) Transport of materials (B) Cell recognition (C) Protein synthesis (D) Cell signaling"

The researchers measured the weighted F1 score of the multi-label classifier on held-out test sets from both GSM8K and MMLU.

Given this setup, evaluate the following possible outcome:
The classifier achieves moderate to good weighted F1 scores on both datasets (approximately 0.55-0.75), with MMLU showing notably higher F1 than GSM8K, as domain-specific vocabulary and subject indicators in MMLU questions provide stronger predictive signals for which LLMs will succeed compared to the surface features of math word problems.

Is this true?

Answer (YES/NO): NO